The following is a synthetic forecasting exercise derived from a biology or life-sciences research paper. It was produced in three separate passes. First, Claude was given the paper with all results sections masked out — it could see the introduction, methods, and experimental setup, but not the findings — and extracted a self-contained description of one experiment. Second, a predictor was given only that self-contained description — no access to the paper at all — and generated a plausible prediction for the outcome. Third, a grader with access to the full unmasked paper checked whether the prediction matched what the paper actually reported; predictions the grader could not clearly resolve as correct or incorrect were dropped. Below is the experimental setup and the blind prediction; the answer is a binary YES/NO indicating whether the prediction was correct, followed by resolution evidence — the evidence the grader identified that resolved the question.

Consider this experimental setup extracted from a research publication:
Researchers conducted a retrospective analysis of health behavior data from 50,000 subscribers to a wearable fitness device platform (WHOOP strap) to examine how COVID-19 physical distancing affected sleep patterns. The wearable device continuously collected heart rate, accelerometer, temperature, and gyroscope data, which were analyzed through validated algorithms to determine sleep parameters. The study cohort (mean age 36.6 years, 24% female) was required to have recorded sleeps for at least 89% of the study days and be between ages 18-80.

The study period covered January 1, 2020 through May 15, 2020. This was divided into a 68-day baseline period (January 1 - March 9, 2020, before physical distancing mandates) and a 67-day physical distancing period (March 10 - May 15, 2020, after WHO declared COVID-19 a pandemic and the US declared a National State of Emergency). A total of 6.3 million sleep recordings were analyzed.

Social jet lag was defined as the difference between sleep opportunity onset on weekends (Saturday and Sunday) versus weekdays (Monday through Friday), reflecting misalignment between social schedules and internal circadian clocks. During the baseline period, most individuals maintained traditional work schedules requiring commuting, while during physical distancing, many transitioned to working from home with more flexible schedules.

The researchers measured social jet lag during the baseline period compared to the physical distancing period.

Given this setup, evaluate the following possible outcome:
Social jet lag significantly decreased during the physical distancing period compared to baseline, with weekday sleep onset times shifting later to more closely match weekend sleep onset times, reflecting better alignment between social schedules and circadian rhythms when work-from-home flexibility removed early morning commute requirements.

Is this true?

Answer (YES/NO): NO